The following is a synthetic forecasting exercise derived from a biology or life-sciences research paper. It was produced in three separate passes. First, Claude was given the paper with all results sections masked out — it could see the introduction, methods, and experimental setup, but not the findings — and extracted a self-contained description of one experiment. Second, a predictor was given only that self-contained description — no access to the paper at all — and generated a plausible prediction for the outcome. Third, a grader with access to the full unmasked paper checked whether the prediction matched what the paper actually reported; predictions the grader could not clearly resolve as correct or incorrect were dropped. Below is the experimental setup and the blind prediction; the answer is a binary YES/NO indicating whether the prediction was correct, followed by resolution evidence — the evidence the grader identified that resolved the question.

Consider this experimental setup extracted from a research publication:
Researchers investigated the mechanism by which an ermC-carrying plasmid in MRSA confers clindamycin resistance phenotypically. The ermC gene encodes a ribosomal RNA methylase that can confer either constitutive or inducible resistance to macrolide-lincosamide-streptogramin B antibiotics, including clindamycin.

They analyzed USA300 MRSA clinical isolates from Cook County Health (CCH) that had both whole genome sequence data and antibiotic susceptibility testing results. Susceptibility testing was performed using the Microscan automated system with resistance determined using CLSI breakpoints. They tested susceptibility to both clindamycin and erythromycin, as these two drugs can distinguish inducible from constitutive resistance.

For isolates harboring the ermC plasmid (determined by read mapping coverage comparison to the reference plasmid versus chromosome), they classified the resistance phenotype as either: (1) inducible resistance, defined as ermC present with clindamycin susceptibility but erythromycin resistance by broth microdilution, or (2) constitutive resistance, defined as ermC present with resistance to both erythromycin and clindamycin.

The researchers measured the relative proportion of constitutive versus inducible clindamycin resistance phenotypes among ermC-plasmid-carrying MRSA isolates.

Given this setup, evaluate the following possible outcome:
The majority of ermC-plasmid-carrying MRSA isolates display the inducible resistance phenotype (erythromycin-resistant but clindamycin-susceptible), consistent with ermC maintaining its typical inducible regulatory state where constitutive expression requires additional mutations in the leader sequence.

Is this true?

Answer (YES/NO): NO